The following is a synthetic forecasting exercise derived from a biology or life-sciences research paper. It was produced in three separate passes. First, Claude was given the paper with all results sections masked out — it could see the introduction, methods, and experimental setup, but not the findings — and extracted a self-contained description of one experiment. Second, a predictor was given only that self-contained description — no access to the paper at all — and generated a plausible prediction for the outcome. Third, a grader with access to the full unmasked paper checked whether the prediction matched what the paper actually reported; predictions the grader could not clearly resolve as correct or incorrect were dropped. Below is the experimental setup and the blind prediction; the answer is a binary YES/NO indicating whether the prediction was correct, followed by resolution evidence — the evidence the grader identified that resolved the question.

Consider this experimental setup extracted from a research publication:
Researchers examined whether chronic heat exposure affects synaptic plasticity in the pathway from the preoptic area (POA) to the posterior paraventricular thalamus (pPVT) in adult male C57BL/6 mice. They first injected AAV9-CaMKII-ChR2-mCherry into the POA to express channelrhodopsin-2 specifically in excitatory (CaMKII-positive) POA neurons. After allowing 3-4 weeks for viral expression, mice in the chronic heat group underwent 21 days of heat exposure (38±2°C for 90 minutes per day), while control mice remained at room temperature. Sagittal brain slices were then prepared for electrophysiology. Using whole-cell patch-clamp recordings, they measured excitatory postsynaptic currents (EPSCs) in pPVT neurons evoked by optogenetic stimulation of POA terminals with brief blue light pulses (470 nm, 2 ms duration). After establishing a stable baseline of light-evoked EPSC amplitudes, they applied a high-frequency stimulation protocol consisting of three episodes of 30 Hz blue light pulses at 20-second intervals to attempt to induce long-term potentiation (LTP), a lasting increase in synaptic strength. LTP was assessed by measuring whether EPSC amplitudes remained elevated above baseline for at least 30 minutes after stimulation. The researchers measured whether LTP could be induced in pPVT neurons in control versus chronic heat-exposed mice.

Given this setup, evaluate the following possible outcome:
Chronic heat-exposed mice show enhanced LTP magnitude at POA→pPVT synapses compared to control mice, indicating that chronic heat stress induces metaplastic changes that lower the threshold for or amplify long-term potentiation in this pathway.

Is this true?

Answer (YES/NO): NO